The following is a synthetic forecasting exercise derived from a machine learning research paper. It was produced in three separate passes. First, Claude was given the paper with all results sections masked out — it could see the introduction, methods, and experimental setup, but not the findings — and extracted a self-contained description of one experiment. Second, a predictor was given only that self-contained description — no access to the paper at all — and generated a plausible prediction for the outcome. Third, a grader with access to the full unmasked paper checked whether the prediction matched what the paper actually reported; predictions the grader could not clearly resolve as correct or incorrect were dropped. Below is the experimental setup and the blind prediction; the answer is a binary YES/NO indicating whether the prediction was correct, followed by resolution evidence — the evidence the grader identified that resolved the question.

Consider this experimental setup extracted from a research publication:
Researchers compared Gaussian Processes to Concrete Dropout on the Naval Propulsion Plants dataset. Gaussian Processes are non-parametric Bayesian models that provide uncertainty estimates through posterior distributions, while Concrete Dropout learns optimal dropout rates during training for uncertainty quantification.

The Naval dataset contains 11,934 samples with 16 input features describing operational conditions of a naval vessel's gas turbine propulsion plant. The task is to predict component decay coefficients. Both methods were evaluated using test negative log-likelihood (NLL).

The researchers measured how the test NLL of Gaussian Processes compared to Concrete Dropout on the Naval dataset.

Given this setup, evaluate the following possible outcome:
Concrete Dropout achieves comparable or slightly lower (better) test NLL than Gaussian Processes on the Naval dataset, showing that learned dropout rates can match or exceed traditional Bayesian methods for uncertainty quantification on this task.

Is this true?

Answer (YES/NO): NO